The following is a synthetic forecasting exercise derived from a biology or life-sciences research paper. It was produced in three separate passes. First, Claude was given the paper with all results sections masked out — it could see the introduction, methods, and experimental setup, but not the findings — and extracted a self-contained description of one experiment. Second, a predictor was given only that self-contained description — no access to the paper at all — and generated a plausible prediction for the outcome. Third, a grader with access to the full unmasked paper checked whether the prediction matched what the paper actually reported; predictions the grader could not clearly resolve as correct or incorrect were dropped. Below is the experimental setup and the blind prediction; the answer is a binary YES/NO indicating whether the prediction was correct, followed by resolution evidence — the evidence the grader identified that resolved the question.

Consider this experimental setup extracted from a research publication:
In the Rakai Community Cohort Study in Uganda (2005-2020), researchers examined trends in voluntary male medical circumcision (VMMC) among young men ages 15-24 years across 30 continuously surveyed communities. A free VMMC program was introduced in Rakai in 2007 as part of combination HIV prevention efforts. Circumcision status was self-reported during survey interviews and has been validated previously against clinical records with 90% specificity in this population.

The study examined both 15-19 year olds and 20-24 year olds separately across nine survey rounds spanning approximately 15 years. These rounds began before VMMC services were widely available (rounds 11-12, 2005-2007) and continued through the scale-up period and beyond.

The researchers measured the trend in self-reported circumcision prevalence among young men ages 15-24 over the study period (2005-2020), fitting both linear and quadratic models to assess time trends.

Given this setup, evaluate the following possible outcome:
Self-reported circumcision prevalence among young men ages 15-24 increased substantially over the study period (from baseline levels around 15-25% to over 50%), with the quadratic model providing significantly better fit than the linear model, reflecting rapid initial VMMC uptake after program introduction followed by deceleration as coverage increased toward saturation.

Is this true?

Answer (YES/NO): NO